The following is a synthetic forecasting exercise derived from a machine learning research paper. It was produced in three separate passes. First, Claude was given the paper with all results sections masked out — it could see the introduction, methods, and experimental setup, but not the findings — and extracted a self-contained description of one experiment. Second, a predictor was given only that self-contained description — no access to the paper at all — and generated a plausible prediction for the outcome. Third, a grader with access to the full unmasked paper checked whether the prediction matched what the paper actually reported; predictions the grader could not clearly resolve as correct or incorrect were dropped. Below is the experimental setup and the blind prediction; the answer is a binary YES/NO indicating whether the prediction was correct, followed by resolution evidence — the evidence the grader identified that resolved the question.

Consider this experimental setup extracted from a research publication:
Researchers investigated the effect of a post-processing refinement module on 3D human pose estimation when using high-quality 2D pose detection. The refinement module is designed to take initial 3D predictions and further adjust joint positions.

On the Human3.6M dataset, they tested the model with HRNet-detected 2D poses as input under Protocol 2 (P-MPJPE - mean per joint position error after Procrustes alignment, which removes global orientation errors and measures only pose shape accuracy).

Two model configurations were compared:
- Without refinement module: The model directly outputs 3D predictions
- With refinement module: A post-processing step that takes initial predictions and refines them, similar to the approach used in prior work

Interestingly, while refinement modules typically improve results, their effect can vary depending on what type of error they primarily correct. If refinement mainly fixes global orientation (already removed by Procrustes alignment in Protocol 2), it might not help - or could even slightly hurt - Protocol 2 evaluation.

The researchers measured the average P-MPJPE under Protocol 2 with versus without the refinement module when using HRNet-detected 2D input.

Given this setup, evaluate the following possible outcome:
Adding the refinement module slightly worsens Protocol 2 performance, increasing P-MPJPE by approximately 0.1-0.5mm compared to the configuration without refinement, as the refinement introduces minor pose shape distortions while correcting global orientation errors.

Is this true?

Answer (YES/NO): YES